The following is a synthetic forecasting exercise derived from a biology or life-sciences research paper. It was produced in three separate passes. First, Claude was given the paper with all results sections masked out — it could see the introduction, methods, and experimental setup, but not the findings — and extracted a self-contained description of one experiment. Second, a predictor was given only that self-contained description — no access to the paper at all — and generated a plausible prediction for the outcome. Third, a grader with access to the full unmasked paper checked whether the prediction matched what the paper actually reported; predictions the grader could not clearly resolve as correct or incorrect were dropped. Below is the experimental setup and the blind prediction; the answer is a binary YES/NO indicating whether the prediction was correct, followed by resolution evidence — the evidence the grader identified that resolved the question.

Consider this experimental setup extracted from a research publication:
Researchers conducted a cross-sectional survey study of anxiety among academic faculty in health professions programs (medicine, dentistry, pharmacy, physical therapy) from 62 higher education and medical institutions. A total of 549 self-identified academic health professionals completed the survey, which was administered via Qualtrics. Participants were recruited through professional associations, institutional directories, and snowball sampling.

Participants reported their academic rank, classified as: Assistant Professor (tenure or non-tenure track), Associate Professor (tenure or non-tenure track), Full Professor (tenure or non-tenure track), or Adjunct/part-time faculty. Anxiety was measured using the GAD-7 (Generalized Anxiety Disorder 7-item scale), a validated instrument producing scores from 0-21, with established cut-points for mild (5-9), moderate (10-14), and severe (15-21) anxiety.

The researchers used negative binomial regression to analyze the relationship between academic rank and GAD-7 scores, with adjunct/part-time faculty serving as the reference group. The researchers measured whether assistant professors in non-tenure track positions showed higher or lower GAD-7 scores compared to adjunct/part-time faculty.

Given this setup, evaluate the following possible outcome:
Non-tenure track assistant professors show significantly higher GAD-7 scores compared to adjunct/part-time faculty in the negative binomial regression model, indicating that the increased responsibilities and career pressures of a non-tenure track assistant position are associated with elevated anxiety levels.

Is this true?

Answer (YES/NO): YES